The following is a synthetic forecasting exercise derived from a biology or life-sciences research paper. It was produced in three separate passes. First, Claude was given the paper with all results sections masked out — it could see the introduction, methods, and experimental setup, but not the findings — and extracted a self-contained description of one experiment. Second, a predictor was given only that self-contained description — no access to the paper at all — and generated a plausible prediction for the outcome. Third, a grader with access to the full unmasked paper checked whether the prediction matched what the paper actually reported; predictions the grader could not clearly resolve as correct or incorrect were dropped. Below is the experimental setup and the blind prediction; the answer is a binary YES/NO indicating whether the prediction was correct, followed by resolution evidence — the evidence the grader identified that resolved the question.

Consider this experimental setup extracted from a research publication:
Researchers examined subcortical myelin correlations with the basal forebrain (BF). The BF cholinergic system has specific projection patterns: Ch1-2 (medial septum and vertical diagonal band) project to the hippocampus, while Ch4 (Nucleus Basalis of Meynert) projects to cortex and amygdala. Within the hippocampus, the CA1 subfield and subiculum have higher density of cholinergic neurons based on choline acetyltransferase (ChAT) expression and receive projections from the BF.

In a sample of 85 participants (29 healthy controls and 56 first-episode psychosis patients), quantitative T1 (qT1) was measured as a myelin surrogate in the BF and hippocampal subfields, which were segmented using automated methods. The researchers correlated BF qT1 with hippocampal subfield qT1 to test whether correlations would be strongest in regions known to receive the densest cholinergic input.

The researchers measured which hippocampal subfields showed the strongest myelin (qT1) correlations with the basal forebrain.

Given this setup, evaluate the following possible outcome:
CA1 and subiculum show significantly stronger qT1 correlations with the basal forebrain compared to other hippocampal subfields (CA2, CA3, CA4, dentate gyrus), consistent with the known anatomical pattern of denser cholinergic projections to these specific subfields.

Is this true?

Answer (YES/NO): YES